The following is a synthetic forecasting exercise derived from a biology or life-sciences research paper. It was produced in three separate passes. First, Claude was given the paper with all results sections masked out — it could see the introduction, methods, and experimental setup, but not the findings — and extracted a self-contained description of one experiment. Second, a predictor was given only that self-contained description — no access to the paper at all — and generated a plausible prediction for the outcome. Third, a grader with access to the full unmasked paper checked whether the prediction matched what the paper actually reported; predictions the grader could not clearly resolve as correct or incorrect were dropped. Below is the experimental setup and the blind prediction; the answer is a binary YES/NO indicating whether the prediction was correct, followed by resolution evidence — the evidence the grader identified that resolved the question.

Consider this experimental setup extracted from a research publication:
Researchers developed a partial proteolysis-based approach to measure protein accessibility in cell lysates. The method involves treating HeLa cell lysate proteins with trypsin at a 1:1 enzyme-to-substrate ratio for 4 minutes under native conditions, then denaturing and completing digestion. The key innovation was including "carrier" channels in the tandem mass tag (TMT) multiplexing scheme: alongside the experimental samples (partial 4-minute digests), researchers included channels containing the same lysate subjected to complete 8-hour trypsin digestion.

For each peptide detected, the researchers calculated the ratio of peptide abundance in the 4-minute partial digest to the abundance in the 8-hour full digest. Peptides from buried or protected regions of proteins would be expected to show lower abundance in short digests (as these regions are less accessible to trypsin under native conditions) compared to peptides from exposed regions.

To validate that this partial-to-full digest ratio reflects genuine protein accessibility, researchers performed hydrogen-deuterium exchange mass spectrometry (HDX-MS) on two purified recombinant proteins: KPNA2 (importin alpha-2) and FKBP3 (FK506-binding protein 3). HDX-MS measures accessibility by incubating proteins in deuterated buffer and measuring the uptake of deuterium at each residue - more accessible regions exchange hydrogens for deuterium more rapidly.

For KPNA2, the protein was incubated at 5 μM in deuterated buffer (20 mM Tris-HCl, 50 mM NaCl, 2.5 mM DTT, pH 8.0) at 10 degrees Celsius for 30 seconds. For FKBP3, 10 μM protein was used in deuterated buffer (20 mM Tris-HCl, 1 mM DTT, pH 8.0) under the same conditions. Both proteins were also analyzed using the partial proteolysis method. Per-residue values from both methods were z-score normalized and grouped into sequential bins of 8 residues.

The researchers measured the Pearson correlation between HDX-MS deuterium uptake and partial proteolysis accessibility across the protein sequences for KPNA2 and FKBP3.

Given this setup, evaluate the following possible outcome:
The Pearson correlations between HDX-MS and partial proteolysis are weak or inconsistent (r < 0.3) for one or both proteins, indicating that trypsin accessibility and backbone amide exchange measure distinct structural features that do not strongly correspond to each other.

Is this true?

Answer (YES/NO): NO